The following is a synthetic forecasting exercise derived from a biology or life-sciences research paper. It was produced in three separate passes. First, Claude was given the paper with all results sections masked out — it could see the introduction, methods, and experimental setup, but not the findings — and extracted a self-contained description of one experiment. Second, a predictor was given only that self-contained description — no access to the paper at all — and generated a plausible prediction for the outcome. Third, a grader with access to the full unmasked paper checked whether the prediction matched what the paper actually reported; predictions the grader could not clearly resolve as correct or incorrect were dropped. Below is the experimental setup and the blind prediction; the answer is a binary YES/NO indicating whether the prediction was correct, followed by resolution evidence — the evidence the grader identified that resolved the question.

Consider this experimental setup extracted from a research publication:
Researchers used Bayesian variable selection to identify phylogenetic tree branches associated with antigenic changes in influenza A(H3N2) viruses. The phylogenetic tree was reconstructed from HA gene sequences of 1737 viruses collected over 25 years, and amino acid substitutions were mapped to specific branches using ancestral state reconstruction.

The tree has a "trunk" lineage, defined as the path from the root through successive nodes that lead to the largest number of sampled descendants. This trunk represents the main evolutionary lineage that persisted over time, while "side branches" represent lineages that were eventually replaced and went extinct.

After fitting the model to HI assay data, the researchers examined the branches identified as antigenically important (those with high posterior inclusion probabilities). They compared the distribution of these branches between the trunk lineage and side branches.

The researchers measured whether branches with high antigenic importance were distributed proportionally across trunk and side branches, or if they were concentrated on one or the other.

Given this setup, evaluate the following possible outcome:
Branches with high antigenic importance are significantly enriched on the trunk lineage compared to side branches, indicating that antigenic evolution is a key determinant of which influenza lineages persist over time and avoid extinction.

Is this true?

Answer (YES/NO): YES